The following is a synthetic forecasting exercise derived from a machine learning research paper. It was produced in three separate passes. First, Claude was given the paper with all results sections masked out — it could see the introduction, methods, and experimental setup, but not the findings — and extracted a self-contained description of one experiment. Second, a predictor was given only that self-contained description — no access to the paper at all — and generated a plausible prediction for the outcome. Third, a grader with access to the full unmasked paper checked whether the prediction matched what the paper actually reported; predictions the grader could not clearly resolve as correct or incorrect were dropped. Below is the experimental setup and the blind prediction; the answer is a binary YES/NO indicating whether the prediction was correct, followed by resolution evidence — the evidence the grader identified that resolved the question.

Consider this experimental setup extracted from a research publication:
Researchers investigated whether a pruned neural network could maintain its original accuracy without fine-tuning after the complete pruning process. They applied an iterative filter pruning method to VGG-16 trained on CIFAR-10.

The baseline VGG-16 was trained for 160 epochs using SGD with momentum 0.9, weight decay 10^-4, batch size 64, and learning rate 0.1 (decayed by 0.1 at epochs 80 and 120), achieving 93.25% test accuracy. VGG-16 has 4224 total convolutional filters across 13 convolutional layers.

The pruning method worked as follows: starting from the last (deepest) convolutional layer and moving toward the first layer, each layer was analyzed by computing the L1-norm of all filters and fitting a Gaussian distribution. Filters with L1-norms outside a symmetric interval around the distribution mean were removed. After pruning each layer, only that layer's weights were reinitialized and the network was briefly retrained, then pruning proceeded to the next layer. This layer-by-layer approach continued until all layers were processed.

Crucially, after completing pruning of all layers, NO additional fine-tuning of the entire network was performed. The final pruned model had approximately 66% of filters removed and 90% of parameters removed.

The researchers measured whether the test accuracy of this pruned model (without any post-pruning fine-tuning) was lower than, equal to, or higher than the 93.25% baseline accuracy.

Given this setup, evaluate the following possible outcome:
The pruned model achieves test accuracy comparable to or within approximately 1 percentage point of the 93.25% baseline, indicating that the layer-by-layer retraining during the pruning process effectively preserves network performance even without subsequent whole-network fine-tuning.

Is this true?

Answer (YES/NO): YES